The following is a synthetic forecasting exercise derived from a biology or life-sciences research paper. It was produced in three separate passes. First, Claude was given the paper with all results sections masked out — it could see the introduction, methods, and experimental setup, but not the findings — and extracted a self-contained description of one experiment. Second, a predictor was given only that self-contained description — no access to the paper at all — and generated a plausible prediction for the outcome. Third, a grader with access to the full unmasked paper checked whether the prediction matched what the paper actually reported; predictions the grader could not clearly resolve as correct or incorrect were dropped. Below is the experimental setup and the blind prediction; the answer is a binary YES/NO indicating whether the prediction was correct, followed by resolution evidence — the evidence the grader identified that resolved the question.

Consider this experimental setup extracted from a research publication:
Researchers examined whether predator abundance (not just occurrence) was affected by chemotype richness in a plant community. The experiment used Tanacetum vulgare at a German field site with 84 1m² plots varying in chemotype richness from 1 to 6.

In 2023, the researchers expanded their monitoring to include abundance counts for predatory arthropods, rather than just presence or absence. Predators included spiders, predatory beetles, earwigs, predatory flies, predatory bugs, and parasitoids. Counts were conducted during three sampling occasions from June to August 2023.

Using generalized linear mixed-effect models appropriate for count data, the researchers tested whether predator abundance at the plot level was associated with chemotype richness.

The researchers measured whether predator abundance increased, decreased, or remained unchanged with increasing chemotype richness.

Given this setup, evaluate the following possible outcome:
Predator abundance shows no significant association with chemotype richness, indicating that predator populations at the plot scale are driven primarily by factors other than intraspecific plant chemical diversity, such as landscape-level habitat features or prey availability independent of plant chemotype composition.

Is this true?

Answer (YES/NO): YES